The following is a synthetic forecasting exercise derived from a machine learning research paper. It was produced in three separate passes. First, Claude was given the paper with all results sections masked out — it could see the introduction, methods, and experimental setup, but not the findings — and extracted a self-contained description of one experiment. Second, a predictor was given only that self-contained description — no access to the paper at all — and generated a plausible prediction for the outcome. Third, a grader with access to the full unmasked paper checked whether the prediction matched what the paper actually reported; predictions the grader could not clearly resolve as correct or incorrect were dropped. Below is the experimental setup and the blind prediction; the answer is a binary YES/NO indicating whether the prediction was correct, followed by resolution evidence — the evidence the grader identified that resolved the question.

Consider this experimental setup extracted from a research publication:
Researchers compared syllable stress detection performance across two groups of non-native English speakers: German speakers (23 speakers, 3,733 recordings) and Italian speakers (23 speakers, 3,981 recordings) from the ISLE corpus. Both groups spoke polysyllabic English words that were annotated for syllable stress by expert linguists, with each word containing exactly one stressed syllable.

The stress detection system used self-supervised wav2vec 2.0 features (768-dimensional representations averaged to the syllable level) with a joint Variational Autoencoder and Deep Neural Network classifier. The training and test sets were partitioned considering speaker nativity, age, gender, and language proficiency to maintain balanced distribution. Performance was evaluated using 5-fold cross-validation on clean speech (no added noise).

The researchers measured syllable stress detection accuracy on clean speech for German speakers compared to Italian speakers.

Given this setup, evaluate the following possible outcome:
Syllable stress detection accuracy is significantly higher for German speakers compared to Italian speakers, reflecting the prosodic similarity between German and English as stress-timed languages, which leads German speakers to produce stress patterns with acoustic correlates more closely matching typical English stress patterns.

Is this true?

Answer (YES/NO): NO